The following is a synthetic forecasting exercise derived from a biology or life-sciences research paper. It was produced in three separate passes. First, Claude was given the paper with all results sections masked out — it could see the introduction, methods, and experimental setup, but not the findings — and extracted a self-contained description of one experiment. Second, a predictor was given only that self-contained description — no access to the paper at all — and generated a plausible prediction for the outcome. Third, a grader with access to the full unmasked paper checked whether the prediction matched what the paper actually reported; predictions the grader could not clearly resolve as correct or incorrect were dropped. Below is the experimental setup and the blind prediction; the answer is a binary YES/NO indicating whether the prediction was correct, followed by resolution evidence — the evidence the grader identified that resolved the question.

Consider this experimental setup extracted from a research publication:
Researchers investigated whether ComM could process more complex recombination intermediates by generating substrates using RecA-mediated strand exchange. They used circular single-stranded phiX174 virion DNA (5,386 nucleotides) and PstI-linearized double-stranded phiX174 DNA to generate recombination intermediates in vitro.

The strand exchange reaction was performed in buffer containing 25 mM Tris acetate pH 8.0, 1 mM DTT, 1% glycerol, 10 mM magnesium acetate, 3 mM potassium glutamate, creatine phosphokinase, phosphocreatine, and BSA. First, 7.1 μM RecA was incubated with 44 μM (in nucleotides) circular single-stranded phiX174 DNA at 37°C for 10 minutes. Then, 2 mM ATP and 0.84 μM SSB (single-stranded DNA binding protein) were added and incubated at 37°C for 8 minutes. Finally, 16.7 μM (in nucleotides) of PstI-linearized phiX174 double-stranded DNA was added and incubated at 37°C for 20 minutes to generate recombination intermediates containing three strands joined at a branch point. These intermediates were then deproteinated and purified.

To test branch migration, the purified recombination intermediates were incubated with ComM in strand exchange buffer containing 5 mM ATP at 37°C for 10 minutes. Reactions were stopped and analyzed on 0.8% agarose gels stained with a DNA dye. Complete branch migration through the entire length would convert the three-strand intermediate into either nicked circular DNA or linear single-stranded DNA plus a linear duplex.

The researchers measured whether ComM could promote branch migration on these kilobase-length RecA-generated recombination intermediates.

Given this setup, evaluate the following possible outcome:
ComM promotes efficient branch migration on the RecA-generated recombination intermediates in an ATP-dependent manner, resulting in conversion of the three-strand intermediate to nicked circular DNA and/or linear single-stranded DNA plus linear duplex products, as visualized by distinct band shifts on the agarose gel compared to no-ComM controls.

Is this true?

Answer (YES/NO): YES